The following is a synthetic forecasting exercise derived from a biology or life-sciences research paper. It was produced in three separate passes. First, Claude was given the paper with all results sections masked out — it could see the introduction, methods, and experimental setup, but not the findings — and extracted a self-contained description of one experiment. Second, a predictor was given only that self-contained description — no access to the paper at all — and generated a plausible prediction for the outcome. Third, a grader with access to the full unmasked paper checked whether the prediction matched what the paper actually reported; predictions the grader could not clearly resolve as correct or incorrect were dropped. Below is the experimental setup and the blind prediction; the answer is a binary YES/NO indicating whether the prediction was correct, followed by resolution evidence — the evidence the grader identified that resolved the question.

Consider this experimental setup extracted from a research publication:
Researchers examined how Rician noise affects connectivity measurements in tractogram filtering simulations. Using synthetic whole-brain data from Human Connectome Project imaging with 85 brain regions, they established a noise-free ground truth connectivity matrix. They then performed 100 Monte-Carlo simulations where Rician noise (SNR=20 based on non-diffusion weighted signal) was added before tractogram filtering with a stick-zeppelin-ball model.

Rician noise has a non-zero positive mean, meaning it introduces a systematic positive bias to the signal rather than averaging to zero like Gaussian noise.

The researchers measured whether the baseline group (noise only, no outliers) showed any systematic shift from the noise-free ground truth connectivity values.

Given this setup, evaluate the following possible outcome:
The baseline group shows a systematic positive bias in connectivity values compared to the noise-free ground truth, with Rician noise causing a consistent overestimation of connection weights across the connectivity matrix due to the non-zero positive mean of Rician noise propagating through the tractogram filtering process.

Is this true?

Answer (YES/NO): YES